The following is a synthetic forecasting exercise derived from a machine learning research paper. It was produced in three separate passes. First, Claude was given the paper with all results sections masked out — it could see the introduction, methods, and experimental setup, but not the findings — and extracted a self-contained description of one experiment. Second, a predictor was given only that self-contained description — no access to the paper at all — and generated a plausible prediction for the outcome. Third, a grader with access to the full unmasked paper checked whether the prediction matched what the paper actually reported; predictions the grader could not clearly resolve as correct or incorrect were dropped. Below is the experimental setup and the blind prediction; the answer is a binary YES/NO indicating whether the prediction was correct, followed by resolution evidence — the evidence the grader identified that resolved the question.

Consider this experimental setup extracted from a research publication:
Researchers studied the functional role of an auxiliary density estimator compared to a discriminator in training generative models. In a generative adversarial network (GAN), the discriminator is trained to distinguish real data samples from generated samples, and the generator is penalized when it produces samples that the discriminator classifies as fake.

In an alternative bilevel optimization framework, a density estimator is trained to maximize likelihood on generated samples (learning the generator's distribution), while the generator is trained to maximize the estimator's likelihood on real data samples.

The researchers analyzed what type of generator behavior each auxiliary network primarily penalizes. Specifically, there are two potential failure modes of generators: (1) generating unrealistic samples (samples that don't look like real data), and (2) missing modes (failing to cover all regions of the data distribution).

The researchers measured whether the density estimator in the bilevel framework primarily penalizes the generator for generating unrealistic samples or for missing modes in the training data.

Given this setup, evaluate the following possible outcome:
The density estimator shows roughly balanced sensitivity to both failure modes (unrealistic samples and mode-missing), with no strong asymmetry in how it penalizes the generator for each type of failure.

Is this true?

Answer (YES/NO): NO